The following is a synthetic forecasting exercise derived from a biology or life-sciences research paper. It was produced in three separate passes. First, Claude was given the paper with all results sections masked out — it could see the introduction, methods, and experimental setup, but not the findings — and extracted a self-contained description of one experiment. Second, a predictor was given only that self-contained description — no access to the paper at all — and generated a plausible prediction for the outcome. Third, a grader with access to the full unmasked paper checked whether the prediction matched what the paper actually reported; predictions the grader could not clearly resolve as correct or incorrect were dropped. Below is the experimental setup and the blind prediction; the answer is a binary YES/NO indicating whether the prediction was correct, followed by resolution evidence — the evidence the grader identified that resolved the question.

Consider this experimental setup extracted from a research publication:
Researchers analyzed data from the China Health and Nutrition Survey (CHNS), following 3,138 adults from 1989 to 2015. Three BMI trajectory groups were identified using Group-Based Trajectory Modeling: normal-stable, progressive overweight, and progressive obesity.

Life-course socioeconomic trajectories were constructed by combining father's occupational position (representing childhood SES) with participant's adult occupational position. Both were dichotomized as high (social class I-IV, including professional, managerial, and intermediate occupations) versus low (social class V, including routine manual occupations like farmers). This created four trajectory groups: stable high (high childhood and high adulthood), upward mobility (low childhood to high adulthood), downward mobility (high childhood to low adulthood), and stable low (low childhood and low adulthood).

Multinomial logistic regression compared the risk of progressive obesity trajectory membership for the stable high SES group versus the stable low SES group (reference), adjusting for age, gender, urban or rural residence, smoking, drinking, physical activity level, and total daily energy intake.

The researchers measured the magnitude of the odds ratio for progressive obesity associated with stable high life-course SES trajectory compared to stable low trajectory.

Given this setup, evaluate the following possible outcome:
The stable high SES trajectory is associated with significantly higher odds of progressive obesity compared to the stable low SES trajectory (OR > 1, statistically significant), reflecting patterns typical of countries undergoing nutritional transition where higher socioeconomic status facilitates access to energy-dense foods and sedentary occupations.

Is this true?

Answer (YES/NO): YES